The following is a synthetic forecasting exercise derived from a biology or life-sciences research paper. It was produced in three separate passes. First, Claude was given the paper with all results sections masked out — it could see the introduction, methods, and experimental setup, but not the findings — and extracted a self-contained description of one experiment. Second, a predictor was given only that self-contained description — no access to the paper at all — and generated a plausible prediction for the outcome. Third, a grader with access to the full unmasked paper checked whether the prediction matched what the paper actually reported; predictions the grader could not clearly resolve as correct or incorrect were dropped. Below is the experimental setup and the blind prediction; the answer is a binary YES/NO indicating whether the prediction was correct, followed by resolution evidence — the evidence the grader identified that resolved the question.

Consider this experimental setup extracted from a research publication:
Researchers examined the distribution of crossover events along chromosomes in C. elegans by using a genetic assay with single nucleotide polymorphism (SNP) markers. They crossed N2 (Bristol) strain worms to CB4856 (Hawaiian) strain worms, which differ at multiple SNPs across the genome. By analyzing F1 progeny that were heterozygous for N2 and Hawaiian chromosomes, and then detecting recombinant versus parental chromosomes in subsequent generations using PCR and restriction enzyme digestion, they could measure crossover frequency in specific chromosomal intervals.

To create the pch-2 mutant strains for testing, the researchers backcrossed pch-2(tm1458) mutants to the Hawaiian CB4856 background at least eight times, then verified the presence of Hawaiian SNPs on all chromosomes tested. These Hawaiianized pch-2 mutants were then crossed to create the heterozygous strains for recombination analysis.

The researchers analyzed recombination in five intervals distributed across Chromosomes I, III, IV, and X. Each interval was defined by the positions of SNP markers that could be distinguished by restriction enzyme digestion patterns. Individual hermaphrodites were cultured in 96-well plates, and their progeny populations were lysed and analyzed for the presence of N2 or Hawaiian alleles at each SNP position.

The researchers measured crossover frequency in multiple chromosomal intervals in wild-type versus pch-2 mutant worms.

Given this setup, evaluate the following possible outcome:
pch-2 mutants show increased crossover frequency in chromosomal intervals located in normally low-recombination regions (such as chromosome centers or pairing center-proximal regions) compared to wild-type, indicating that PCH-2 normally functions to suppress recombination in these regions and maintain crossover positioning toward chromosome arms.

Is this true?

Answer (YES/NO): NO